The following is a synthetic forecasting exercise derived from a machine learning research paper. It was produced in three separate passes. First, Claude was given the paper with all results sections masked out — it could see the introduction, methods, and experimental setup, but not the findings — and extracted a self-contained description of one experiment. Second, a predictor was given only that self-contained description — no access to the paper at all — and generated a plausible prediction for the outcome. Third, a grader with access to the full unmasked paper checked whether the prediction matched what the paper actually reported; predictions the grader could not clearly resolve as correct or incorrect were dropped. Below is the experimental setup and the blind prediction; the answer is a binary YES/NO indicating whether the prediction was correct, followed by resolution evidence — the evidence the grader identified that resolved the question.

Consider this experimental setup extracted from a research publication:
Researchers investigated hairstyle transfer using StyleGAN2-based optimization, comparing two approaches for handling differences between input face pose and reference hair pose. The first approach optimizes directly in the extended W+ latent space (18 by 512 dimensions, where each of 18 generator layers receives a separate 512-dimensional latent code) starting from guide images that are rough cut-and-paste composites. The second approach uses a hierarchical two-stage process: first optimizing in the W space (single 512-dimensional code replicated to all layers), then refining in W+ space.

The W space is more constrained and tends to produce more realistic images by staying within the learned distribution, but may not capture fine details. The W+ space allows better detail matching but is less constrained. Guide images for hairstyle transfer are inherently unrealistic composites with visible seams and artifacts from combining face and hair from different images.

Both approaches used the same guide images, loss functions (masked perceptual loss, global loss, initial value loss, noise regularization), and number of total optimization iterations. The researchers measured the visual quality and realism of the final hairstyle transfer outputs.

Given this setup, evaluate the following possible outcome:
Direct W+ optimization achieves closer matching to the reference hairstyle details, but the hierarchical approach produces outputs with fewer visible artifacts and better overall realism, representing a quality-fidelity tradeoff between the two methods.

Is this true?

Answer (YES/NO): NO